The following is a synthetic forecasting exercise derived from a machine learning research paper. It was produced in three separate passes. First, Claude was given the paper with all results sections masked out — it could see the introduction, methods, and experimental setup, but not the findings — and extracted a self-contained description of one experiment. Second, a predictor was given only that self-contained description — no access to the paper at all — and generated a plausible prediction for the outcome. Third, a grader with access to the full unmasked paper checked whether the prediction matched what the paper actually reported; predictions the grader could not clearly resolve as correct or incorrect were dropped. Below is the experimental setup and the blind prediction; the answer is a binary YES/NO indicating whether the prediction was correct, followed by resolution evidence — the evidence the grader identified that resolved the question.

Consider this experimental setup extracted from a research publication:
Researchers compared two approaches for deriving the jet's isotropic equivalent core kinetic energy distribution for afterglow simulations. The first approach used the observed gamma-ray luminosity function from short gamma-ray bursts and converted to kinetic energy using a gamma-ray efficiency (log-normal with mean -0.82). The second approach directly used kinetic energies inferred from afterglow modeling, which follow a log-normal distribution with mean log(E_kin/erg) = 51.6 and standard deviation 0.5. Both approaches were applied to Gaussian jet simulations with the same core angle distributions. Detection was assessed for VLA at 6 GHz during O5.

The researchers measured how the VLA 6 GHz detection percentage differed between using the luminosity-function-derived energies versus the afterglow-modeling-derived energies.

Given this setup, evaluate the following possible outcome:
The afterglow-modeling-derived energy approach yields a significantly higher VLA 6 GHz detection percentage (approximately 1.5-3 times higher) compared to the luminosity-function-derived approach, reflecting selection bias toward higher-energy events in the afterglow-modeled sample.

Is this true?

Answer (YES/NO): NO